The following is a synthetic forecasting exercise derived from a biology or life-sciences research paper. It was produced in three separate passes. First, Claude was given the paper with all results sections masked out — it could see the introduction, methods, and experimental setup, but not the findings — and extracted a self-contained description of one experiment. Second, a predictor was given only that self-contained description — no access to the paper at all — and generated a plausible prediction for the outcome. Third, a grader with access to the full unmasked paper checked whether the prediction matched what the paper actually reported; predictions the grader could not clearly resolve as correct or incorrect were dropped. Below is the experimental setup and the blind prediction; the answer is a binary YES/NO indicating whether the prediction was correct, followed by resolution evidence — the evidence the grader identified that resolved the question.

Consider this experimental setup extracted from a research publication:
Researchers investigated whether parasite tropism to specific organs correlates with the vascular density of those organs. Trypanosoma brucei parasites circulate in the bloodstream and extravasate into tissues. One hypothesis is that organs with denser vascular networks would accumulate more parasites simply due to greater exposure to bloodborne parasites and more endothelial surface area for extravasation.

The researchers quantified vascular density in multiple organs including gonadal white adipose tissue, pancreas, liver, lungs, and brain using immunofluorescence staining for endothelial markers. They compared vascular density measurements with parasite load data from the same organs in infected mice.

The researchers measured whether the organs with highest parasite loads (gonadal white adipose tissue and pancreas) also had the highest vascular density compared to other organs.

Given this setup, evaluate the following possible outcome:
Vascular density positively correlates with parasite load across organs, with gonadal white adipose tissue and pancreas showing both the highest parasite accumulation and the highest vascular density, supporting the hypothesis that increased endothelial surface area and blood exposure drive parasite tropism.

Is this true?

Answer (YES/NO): NO